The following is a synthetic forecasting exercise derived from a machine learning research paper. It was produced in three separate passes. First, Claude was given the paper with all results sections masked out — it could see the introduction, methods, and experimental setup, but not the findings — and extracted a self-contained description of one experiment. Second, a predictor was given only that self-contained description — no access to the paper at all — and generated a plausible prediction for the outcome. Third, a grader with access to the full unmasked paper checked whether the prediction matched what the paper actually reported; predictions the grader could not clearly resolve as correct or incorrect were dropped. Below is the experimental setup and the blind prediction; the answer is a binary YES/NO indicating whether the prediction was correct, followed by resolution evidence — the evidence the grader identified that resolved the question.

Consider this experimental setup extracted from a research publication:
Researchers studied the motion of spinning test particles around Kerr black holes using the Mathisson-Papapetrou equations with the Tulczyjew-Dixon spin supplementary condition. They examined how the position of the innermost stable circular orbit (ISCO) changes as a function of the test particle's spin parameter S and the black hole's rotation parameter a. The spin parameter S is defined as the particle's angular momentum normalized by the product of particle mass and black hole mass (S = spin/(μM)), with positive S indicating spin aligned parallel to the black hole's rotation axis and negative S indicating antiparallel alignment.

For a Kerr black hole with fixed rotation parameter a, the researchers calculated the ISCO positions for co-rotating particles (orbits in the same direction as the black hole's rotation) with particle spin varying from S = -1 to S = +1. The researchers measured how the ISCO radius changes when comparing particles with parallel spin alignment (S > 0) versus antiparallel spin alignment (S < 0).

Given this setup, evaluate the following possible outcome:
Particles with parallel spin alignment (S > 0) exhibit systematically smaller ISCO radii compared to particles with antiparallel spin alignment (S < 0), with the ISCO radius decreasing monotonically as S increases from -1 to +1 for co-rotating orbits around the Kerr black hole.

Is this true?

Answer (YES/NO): YES